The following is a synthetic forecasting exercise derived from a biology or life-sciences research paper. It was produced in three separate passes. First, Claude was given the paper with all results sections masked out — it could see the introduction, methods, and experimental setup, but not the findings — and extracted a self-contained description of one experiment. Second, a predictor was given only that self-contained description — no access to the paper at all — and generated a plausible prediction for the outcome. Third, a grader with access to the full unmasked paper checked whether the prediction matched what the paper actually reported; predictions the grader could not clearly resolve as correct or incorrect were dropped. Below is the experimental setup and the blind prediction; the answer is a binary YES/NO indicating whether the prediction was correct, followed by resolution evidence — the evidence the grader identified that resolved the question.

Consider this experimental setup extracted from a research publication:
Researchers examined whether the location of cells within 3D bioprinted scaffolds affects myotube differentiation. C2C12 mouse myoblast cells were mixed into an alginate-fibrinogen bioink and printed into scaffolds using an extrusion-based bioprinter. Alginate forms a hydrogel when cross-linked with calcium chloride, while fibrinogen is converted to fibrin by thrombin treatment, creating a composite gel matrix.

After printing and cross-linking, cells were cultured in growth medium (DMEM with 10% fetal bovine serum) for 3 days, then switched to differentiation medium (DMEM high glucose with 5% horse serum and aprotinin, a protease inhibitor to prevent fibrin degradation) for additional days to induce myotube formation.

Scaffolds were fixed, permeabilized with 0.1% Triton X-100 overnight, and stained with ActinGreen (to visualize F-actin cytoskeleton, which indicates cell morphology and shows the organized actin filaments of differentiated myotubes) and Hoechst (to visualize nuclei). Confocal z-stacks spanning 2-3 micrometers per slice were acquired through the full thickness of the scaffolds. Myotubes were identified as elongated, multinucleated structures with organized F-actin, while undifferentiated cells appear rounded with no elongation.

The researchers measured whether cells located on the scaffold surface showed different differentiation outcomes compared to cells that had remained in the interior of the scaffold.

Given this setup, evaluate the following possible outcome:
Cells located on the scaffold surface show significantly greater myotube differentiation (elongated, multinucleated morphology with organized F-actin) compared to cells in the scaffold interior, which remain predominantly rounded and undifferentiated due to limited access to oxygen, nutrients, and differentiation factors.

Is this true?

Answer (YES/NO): YES